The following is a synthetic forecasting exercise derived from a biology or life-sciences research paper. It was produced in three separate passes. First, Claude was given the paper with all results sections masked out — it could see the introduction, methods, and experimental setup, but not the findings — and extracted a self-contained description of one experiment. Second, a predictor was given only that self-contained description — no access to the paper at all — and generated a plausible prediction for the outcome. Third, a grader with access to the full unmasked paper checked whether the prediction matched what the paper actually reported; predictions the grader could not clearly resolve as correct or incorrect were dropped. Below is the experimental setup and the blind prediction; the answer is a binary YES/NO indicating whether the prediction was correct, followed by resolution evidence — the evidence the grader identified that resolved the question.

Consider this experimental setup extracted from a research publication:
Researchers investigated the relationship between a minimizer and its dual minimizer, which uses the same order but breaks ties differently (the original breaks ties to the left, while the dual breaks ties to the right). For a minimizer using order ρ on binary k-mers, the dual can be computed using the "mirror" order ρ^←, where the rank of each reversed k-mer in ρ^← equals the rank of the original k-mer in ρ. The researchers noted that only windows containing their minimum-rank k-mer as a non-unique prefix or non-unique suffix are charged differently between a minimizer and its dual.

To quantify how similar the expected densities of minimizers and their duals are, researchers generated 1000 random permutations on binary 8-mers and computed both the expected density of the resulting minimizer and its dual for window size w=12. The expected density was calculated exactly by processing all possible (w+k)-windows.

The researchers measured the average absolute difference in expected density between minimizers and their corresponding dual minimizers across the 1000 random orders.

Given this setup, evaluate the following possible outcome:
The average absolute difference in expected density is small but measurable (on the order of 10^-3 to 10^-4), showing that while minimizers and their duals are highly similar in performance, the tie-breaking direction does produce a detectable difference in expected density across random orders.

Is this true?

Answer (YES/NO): YES